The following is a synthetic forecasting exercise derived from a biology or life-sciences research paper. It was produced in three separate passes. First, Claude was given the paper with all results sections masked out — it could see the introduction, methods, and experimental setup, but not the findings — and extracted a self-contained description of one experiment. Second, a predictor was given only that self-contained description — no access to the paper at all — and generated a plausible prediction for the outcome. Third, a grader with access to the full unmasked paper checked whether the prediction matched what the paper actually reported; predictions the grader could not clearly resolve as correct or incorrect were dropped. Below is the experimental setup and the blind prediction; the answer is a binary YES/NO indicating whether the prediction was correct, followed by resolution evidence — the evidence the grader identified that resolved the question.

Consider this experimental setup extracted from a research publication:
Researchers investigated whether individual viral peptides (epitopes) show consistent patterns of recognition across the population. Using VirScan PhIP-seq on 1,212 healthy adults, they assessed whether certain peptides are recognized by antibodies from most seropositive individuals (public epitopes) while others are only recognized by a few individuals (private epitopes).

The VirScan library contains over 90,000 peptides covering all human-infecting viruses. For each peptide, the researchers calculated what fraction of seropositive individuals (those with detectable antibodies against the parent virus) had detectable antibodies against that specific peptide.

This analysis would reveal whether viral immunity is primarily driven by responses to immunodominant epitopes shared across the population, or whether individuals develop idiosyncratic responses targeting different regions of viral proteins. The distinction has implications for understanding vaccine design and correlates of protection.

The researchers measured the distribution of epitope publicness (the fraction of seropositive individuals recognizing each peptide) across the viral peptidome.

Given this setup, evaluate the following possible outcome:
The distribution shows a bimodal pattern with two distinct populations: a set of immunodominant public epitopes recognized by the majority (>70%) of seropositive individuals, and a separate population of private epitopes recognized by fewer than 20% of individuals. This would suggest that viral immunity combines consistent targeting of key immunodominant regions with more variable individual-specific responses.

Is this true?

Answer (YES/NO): NO